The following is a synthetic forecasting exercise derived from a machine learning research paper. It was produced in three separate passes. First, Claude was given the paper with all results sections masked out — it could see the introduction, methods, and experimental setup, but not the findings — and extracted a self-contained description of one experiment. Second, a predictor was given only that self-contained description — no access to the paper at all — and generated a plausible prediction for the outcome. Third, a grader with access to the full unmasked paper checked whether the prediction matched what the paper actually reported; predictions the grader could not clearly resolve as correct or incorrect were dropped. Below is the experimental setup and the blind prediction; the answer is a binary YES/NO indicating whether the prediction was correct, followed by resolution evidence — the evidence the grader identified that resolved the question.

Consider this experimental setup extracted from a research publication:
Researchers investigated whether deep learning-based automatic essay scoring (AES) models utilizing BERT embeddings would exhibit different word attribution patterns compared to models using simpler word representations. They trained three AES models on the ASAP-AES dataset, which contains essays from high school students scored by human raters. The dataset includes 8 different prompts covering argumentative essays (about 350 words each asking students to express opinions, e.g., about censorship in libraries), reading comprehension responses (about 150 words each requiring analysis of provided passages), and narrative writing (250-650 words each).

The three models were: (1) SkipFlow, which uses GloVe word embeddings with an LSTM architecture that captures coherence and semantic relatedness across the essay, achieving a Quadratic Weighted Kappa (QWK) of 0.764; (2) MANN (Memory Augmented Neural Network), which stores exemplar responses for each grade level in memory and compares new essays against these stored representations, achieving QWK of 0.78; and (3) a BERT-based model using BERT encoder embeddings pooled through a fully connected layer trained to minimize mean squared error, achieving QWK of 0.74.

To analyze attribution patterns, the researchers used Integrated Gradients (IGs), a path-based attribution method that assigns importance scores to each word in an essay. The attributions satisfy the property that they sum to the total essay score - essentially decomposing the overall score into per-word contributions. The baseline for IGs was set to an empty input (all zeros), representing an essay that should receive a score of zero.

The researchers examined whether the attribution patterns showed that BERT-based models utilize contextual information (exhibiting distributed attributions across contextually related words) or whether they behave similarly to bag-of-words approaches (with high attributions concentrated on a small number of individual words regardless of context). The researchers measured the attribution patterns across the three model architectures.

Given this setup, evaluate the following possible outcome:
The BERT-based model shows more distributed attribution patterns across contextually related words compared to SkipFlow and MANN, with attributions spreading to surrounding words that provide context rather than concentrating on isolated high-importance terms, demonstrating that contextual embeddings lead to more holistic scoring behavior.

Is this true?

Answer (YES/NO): NO